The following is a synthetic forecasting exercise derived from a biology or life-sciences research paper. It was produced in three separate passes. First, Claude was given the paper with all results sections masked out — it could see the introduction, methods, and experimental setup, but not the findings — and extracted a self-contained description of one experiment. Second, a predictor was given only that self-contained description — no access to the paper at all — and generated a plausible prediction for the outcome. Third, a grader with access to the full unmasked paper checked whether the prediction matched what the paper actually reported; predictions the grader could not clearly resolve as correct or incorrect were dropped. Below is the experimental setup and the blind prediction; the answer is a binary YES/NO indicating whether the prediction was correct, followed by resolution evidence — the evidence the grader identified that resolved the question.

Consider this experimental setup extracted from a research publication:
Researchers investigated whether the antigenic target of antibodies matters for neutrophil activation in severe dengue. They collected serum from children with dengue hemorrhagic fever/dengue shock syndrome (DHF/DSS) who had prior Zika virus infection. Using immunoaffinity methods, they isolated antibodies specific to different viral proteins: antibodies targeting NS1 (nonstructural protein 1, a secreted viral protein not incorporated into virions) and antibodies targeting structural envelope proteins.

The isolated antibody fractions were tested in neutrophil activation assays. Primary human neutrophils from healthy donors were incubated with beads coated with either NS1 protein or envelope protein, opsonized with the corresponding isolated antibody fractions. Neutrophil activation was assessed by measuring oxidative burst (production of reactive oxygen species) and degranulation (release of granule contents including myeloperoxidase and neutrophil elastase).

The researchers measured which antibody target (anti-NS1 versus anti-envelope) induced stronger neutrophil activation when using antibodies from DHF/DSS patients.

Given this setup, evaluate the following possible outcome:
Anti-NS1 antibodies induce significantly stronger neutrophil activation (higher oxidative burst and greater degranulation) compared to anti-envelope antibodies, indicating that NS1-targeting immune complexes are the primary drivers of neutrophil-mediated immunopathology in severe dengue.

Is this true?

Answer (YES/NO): YES